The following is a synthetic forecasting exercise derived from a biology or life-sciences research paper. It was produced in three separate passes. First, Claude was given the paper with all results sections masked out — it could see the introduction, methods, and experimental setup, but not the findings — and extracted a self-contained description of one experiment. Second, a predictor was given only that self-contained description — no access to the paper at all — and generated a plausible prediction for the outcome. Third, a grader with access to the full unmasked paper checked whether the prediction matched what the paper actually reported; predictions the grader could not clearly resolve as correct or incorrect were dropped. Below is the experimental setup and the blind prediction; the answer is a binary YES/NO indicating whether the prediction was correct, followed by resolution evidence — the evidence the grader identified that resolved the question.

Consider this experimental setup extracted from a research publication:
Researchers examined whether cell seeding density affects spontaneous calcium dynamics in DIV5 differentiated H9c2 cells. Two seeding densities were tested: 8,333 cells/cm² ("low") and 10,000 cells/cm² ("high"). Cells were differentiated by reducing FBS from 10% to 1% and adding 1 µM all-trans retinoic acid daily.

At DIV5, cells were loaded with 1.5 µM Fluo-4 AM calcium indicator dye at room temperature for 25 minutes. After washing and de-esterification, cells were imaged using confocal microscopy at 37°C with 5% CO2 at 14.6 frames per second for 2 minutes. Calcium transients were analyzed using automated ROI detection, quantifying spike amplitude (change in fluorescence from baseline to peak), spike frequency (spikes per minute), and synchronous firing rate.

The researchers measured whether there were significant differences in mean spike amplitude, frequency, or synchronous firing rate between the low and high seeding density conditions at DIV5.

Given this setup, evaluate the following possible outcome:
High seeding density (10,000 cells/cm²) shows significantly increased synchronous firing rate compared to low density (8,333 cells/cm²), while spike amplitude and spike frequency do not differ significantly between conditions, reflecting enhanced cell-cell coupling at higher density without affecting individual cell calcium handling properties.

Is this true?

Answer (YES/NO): NO